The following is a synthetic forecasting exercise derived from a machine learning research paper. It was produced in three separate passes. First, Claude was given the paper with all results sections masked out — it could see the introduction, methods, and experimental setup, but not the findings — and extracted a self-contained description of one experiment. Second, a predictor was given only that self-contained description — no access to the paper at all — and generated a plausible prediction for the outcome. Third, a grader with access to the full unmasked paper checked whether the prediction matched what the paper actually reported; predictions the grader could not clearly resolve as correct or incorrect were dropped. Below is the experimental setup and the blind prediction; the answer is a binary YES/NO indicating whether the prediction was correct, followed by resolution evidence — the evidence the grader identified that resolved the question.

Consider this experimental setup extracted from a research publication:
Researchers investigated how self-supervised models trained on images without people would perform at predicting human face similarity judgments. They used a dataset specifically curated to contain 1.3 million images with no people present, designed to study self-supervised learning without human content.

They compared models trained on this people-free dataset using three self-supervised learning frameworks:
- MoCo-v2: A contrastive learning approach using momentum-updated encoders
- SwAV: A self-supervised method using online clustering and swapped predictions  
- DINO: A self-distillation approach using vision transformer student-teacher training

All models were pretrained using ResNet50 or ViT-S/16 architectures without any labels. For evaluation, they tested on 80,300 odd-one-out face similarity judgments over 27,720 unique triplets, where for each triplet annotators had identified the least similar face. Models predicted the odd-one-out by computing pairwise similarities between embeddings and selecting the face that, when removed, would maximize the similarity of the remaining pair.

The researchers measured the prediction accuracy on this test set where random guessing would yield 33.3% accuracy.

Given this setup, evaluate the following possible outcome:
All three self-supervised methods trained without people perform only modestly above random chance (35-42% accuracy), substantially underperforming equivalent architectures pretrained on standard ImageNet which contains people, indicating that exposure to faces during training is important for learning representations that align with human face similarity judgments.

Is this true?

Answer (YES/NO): NO